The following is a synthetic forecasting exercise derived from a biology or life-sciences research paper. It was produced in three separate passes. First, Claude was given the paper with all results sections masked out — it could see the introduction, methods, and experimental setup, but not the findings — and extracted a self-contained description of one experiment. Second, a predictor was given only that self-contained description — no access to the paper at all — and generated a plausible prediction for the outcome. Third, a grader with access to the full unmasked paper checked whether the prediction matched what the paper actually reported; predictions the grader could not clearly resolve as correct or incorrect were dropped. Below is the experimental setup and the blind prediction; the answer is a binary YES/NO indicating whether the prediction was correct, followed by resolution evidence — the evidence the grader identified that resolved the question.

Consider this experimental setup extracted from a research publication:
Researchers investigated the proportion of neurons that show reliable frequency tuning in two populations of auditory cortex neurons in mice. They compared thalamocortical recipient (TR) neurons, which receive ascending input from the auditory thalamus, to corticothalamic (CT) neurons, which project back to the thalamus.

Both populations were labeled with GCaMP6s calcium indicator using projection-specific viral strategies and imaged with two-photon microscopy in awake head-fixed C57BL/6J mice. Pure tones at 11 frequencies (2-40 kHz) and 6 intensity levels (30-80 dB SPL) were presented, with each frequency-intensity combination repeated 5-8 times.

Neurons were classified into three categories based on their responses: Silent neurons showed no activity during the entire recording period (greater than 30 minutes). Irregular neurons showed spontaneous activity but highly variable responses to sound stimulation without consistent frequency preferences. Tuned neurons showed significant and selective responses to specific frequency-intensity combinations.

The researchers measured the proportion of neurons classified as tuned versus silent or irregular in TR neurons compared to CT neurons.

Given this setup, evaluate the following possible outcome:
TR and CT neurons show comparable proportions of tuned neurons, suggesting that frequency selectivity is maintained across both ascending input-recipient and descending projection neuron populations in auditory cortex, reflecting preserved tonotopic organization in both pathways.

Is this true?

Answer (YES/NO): NO